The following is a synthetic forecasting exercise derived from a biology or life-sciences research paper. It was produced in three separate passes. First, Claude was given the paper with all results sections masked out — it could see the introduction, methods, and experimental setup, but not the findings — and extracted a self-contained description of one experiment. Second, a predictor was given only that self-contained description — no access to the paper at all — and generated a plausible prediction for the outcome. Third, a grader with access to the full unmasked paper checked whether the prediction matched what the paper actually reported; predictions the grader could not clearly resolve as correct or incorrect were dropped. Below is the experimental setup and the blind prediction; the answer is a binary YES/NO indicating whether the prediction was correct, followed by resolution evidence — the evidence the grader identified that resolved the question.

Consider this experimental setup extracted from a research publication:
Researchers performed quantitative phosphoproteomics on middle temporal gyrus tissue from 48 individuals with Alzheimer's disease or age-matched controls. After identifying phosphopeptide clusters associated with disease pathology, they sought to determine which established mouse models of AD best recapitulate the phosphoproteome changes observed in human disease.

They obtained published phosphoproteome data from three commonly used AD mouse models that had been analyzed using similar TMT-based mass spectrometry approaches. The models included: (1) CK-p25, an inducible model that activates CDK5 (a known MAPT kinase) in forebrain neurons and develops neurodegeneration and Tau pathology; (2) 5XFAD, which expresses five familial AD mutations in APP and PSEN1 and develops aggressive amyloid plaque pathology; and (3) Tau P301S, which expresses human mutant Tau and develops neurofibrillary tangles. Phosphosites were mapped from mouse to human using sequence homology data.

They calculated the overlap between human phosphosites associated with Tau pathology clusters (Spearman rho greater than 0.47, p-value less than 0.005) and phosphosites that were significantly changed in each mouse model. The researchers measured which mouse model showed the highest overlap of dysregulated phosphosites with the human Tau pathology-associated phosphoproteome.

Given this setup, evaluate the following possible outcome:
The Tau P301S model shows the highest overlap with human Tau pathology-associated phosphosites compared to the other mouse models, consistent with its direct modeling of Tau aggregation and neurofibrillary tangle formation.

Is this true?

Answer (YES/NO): NO